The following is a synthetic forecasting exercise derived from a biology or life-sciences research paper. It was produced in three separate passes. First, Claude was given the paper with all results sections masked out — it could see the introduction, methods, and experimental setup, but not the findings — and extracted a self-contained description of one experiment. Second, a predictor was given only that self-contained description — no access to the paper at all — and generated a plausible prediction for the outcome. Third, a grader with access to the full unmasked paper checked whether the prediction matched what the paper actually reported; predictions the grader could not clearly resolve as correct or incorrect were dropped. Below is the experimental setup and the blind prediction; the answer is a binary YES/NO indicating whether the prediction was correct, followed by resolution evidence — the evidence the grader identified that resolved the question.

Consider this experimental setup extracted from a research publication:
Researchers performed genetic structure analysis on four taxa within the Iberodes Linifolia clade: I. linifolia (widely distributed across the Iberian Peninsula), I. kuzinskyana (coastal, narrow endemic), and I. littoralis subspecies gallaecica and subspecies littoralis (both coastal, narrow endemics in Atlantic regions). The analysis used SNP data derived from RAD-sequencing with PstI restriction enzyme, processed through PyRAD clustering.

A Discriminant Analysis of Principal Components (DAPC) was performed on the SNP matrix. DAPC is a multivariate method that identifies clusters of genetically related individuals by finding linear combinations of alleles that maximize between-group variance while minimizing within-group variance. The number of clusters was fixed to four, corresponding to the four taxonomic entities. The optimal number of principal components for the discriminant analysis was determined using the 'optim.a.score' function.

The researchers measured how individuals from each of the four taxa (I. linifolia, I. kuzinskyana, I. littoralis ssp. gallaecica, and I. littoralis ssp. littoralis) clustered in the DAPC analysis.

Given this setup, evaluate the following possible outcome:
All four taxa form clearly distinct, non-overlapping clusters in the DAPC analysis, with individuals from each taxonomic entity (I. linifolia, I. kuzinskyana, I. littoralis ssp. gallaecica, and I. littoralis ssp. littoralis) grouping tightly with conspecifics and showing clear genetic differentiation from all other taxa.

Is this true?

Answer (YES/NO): NO